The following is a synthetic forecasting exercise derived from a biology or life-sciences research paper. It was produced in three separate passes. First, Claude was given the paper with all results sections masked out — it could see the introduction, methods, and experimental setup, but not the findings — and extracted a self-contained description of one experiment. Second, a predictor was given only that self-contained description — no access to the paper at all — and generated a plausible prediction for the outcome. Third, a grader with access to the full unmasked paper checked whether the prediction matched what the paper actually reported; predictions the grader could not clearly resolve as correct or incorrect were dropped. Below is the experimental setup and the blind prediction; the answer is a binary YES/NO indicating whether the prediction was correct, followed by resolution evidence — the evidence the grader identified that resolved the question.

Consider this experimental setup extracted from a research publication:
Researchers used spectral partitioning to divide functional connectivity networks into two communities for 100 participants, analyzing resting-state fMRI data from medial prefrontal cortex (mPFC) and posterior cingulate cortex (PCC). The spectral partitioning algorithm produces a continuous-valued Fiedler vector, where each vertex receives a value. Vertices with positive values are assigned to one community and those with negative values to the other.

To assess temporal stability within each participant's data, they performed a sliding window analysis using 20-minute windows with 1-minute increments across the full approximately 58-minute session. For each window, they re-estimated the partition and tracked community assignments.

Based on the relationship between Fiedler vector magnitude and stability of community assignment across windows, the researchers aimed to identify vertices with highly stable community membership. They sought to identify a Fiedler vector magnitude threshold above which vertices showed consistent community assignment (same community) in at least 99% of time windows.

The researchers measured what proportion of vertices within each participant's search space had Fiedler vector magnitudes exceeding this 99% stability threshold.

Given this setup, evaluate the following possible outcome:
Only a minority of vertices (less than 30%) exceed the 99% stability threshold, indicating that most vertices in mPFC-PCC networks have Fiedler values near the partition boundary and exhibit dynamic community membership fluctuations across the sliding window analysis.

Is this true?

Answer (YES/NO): NO